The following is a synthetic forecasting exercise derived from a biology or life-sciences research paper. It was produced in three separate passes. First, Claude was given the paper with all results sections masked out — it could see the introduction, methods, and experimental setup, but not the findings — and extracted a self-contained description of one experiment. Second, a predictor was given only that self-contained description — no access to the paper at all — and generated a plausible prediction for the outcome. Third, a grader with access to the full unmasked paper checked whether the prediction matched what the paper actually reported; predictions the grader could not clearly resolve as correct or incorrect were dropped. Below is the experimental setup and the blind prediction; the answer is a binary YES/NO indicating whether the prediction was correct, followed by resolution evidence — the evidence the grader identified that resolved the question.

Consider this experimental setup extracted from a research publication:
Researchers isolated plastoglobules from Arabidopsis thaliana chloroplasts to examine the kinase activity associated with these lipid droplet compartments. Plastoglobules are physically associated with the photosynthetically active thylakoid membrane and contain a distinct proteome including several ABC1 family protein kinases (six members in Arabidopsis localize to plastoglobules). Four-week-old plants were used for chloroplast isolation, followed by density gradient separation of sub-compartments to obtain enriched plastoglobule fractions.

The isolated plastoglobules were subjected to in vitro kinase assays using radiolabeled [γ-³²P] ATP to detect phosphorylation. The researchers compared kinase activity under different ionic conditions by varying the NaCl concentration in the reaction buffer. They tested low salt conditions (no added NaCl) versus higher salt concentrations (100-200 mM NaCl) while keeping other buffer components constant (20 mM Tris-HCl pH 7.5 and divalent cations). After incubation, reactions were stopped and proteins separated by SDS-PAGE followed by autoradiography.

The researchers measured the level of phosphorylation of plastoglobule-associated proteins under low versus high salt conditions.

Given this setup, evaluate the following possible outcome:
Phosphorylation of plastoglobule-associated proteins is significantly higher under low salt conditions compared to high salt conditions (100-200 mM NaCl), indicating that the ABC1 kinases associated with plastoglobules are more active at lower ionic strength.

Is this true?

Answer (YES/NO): YES